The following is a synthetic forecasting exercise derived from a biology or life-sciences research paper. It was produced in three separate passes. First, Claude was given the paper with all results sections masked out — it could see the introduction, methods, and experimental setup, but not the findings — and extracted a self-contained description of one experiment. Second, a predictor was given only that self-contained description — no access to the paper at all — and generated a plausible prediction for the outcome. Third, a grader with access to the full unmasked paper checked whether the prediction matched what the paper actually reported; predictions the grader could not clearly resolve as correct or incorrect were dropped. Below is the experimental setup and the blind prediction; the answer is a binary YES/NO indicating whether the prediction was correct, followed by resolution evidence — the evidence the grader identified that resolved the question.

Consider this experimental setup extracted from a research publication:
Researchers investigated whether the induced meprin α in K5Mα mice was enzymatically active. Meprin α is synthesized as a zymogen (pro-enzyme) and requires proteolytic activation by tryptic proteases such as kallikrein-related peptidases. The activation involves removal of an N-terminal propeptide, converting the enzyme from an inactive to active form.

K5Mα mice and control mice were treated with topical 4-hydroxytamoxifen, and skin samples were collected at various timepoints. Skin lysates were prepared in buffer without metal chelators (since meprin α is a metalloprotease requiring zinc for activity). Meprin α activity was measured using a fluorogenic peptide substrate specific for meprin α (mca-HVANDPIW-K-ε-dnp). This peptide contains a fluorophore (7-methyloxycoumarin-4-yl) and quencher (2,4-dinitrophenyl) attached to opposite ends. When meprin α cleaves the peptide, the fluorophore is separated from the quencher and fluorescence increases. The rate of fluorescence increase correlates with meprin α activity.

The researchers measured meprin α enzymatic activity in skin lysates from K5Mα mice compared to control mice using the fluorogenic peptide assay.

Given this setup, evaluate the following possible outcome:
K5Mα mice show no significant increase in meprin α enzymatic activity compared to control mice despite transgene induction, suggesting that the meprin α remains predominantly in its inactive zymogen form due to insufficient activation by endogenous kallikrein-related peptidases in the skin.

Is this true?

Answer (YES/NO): NO